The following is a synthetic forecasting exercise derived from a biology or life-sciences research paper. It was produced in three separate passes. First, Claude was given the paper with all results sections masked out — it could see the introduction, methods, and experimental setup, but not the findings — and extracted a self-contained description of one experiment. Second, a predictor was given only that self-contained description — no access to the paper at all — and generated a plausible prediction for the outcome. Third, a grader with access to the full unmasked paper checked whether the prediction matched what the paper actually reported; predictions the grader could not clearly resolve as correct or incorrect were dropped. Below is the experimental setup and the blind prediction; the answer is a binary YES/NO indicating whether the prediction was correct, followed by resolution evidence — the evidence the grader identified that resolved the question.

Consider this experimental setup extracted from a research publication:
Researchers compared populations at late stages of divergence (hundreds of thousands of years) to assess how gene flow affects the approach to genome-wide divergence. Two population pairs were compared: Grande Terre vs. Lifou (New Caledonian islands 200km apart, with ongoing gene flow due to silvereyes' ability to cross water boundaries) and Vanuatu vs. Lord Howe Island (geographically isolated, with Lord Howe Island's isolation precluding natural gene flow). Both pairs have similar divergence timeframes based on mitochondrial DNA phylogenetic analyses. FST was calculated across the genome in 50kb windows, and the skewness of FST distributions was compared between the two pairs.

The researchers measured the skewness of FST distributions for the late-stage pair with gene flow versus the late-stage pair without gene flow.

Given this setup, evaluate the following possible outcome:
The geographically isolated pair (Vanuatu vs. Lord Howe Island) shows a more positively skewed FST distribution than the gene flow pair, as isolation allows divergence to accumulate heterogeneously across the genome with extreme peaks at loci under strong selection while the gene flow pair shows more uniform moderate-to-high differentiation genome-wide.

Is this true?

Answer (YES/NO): NO